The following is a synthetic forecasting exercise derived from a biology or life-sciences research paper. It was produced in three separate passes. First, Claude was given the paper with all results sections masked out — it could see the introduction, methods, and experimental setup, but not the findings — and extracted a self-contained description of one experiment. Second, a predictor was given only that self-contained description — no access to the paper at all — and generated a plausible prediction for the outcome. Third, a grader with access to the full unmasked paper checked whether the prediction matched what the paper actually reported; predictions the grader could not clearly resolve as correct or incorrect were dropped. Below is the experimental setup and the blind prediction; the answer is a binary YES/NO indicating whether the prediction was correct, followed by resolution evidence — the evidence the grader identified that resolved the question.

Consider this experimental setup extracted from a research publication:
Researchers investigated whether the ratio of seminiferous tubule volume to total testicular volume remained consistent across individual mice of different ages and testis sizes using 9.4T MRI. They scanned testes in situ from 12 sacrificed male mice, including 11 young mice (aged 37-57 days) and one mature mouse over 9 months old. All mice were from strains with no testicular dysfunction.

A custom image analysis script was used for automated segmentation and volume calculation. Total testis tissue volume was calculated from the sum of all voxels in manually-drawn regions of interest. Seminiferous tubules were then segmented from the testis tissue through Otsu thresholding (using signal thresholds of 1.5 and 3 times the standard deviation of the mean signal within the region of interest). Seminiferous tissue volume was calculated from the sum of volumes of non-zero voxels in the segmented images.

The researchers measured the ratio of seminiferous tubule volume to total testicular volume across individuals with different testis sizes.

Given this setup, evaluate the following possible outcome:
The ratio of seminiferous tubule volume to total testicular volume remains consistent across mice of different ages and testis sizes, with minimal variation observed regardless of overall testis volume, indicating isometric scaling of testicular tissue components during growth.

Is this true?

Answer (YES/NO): YES